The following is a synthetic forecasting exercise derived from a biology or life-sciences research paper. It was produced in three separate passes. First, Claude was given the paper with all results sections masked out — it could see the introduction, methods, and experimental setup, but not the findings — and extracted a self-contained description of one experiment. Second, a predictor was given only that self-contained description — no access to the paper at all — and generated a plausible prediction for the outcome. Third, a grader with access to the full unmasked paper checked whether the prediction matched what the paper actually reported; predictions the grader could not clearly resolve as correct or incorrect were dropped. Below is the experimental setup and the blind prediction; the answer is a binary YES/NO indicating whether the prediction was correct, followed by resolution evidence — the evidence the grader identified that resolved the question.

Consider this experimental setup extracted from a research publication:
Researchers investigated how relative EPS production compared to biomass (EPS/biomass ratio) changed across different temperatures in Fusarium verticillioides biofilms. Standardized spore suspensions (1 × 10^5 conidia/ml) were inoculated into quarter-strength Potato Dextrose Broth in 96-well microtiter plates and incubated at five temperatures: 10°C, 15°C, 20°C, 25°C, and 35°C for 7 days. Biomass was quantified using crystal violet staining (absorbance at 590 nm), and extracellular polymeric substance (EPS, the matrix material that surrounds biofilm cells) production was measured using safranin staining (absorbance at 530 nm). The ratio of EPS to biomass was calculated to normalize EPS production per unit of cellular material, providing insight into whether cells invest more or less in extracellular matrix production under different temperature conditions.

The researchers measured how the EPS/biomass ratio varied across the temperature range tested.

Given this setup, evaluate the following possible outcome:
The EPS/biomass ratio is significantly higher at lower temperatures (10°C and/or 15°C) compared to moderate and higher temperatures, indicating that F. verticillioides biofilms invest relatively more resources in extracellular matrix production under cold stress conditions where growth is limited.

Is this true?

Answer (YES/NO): NO